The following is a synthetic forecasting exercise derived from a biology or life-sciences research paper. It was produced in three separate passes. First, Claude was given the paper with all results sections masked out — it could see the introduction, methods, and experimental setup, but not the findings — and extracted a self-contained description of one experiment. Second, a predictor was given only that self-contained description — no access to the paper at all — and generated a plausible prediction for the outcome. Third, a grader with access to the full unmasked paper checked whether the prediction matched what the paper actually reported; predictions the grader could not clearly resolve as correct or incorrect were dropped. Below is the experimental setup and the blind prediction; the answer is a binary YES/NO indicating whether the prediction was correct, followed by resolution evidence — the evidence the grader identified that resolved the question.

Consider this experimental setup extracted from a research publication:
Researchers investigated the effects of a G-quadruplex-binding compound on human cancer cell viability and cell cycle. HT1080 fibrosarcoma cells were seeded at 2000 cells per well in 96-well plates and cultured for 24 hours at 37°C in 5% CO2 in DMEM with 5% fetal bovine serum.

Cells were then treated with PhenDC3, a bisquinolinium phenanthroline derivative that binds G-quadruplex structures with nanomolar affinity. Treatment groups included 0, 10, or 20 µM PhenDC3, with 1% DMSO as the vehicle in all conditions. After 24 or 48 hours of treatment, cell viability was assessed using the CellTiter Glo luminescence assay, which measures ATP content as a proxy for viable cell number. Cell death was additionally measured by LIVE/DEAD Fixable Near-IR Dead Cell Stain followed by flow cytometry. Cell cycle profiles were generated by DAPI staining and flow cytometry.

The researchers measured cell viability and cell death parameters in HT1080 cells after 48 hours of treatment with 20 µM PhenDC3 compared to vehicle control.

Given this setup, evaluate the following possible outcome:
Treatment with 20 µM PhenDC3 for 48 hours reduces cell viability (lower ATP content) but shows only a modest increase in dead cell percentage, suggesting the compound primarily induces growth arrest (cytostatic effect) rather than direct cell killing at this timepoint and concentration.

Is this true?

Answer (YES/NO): NO